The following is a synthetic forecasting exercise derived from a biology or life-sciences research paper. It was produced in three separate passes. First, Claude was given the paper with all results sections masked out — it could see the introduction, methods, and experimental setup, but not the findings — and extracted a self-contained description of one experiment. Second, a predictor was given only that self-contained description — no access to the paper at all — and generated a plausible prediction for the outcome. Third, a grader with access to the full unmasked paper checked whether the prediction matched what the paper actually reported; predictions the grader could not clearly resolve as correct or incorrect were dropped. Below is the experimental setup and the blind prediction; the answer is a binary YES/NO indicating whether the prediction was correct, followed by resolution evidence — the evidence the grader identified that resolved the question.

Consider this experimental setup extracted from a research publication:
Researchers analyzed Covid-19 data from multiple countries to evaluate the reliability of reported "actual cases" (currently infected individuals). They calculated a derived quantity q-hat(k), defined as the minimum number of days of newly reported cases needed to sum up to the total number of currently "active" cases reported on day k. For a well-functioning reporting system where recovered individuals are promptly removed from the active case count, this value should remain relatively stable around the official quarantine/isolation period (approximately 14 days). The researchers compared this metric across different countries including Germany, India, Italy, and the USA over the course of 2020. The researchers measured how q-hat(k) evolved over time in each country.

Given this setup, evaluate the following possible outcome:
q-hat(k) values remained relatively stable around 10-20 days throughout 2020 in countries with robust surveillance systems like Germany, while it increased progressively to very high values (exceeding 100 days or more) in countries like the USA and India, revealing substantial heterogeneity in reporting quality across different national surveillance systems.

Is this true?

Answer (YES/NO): NO